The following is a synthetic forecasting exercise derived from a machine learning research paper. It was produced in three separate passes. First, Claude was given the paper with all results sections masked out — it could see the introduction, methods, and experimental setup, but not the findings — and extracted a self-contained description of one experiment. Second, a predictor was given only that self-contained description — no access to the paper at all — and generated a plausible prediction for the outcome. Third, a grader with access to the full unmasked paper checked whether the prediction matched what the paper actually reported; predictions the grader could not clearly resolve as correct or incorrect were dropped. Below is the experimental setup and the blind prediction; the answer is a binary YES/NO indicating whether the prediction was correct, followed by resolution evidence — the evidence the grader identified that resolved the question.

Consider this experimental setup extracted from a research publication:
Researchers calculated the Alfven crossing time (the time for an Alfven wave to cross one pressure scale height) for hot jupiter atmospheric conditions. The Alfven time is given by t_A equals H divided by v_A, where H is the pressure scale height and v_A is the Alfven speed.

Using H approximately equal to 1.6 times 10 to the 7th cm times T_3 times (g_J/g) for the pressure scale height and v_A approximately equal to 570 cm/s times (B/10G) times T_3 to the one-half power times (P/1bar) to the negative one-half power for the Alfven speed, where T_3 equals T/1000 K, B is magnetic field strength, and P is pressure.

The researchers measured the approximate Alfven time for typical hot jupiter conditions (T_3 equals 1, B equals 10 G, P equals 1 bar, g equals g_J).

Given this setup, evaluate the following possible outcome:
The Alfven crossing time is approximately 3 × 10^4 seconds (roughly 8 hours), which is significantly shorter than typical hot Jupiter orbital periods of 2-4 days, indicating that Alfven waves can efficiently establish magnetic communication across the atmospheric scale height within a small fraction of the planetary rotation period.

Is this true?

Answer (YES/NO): NO